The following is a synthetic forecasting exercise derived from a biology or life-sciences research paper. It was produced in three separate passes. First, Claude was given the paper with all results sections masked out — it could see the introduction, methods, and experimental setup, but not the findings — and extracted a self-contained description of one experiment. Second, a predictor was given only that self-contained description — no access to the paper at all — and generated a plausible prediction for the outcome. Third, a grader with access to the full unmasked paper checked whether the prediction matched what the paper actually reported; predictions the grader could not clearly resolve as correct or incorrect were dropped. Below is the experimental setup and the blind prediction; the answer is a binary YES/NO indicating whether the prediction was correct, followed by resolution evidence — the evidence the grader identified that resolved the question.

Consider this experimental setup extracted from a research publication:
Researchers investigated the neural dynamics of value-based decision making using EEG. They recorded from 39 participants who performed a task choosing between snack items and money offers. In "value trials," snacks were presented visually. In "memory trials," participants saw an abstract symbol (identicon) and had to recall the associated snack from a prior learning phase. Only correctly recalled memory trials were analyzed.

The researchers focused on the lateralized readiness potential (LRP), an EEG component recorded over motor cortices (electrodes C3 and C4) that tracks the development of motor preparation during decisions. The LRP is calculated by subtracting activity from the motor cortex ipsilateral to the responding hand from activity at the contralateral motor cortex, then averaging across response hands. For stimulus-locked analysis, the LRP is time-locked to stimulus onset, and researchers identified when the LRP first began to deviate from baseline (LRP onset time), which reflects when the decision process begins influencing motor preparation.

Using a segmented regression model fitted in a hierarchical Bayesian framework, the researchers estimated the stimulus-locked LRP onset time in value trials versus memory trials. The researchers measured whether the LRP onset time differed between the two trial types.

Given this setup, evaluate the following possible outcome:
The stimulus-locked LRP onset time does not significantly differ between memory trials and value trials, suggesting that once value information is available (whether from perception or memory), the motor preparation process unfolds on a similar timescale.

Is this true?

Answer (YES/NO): NO